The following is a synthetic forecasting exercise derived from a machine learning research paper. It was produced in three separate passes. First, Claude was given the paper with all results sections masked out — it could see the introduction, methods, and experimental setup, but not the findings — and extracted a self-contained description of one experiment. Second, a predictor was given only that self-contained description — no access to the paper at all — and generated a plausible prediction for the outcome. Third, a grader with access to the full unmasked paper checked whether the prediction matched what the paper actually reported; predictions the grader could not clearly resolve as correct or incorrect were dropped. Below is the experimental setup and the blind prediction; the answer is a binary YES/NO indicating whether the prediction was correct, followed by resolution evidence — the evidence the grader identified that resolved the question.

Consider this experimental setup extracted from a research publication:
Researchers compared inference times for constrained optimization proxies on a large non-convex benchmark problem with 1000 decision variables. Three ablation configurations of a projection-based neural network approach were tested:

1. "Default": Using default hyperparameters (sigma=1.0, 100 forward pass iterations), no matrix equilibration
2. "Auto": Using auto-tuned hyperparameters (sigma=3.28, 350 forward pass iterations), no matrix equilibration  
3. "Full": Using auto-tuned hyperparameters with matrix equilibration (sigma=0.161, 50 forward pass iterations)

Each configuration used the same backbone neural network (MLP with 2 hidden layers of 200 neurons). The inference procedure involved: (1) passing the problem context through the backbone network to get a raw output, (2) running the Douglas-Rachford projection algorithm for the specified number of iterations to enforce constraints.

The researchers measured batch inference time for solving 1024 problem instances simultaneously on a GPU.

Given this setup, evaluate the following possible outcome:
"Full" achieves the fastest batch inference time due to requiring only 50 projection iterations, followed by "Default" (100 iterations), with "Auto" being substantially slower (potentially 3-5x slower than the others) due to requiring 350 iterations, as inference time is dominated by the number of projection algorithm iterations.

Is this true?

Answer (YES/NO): NO